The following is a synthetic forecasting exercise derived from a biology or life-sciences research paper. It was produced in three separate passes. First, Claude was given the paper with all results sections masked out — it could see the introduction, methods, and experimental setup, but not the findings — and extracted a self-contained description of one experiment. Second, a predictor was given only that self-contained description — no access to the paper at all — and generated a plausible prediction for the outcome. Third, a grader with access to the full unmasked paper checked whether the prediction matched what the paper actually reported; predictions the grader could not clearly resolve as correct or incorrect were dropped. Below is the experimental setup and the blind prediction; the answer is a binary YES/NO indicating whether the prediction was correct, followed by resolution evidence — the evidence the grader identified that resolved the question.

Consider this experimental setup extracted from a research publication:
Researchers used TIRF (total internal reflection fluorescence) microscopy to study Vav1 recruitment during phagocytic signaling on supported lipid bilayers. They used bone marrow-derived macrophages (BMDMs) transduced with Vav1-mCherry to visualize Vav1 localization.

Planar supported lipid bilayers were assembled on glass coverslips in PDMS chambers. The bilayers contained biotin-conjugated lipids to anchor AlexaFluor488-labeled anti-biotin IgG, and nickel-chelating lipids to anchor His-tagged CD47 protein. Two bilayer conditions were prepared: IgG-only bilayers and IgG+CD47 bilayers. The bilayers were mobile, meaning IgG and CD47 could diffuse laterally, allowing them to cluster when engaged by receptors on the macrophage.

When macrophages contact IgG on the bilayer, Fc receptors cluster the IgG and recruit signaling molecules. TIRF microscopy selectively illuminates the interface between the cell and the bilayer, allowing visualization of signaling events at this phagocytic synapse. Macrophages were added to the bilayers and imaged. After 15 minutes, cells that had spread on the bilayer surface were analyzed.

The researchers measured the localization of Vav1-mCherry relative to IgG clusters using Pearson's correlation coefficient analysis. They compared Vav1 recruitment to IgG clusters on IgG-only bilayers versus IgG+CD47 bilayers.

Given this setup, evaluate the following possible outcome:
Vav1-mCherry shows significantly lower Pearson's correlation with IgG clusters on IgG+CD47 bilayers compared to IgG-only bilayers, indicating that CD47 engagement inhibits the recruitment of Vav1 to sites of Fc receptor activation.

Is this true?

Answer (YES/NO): NO